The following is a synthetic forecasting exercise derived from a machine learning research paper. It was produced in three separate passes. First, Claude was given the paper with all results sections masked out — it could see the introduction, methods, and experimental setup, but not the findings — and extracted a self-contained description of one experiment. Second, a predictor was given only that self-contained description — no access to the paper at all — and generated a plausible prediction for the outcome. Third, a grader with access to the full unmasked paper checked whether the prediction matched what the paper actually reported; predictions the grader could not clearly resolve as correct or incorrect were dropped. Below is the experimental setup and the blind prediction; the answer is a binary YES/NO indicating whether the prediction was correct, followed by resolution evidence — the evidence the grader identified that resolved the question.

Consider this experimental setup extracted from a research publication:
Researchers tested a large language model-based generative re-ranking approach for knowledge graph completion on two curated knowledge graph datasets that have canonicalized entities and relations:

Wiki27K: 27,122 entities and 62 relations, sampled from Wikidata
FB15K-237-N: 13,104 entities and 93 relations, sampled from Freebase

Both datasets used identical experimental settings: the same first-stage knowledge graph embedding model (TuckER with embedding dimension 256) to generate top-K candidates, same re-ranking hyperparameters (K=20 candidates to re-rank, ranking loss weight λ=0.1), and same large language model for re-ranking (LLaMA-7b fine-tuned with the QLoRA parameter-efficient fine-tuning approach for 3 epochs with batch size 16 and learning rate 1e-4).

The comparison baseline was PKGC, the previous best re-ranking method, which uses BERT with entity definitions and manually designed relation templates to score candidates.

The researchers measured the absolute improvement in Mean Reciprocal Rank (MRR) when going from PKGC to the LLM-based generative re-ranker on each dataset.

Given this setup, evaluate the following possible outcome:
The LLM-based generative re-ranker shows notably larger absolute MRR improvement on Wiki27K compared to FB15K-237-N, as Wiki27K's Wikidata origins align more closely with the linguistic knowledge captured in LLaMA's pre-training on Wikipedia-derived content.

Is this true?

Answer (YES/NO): NO